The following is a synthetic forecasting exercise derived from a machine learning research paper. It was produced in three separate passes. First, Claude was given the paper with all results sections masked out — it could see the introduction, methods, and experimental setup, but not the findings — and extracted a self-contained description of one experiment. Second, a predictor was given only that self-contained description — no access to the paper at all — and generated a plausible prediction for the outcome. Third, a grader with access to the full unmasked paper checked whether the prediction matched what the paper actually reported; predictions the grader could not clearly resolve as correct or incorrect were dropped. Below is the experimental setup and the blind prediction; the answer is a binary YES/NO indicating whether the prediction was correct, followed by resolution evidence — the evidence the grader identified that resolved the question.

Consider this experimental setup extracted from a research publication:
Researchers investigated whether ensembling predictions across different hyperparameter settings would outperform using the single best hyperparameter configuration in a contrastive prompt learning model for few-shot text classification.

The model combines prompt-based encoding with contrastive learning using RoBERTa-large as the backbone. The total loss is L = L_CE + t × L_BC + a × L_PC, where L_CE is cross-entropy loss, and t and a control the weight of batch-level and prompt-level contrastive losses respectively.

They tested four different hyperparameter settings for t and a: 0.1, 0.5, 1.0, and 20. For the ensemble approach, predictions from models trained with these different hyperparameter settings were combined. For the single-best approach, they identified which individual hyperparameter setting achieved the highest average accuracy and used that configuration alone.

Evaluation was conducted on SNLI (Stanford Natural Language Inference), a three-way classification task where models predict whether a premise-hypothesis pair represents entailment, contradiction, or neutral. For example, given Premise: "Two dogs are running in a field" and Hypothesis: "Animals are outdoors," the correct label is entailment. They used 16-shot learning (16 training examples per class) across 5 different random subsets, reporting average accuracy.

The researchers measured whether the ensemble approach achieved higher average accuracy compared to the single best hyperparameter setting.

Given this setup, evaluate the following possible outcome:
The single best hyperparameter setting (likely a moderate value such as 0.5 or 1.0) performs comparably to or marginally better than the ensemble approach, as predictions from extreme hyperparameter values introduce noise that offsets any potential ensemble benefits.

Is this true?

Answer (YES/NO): NO